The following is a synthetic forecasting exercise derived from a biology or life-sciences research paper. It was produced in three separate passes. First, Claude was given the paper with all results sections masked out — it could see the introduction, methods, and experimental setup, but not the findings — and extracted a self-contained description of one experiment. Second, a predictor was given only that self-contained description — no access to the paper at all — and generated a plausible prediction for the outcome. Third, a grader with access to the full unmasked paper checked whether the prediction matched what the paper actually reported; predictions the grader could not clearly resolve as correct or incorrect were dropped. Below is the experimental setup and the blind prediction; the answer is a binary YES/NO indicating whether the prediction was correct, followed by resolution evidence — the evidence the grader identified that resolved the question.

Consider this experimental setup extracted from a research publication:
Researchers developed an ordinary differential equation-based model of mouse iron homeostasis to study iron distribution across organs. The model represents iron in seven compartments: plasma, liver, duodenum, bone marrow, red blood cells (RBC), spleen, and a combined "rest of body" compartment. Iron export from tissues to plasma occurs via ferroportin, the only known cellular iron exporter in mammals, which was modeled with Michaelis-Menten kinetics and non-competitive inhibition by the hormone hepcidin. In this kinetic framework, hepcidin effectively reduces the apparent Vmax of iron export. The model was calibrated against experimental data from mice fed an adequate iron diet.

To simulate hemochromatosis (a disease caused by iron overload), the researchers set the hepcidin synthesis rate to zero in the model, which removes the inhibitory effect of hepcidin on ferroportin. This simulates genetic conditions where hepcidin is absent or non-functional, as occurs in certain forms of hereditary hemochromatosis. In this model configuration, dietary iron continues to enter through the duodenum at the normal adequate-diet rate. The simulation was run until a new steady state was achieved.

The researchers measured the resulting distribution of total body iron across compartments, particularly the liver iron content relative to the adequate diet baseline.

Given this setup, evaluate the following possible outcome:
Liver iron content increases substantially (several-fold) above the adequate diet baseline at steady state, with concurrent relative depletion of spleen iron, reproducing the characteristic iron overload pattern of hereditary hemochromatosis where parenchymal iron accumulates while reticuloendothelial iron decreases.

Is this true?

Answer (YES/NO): NO